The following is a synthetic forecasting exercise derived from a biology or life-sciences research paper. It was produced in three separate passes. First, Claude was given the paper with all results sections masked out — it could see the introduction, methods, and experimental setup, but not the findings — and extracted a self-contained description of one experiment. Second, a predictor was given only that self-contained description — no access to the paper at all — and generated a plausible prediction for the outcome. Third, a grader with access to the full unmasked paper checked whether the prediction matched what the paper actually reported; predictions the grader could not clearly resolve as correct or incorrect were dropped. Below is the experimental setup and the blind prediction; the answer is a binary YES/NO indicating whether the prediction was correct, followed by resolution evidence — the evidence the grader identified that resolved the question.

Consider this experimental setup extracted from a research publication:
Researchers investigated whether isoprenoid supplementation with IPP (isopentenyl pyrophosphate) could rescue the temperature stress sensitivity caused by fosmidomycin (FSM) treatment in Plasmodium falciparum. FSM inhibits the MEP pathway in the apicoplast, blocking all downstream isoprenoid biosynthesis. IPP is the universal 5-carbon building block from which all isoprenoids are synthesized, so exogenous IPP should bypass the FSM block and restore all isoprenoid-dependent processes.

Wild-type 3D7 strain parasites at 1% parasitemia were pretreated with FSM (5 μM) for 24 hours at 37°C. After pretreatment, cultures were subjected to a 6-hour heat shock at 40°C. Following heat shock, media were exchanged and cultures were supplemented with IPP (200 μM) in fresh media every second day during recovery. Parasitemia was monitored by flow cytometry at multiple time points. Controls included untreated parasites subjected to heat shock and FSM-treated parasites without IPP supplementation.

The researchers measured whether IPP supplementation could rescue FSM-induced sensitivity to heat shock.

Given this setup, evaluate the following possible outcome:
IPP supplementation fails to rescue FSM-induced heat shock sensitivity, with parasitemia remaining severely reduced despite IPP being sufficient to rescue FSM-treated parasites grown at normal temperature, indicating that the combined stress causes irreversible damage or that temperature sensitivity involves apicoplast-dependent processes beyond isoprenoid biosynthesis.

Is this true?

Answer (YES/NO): NO